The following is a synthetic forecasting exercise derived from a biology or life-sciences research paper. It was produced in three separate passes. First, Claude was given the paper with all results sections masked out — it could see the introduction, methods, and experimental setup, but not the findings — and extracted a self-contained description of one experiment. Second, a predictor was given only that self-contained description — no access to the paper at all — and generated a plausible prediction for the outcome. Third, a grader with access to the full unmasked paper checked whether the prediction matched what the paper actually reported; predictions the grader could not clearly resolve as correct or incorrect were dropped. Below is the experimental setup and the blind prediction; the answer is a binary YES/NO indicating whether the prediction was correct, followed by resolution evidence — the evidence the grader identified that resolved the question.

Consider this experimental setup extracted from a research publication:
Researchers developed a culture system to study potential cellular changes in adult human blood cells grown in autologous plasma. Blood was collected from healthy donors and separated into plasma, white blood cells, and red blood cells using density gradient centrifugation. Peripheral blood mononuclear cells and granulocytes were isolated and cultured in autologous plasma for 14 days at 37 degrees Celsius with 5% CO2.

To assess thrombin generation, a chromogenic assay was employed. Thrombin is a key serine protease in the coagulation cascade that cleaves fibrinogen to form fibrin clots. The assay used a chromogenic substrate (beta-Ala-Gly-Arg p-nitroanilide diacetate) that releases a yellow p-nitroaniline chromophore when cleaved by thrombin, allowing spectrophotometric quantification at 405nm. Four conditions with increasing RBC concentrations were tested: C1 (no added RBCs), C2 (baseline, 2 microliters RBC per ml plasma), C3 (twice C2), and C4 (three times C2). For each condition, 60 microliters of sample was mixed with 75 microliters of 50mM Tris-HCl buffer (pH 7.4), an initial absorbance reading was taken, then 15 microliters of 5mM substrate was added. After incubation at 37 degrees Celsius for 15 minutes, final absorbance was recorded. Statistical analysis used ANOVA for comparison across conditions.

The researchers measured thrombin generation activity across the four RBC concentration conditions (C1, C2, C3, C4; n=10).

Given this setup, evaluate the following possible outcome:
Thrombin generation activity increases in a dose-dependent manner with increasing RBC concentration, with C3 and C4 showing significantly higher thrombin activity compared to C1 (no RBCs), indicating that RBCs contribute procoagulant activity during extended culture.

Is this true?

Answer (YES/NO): YES